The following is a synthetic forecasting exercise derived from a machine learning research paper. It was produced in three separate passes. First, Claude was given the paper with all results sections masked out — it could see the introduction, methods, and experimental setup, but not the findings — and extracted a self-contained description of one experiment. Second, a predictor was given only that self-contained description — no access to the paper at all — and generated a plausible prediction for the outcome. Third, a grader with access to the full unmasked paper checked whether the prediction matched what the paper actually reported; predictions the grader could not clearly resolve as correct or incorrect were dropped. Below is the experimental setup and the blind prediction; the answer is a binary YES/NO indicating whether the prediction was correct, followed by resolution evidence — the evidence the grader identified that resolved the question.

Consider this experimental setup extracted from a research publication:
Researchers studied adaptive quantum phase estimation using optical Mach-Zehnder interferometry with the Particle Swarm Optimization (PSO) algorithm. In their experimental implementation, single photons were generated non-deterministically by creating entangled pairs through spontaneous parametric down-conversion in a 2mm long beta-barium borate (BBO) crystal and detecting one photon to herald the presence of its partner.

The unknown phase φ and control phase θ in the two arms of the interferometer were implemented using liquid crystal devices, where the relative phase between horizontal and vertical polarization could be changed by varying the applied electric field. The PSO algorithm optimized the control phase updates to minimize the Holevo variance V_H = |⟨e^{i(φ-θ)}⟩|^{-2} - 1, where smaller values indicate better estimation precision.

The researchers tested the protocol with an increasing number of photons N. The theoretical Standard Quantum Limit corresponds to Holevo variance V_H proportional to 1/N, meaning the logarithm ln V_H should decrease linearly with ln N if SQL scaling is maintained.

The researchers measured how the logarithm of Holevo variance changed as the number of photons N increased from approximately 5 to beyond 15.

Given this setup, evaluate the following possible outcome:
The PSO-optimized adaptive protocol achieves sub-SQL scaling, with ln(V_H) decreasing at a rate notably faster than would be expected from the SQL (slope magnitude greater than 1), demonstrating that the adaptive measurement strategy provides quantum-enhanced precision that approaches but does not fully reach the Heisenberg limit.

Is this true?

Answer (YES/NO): NO